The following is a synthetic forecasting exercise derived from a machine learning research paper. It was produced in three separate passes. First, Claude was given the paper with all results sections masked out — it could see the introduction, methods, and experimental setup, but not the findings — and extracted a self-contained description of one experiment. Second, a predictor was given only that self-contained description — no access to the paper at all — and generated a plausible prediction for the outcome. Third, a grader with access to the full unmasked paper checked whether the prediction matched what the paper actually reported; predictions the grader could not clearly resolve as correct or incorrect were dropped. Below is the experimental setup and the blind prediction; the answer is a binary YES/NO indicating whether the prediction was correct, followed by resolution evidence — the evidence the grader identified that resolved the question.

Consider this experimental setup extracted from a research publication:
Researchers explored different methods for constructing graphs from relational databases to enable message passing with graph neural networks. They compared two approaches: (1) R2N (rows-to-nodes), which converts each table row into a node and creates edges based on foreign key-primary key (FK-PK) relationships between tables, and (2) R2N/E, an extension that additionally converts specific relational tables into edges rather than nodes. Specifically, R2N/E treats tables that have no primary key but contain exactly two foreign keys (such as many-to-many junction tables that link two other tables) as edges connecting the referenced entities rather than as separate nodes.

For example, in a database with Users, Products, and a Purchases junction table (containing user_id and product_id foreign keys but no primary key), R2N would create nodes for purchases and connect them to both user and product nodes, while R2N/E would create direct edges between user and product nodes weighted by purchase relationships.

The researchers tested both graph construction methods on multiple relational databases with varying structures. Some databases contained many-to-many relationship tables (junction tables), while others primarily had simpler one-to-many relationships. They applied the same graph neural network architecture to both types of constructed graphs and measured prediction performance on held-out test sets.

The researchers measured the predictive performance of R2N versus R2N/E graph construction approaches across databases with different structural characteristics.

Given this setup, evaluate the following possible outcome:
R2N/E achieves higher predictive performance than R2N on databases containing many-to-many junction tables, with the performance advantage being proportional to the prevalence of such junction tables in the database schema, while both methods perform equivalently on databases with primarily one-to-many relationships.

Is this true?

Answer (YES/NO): NO